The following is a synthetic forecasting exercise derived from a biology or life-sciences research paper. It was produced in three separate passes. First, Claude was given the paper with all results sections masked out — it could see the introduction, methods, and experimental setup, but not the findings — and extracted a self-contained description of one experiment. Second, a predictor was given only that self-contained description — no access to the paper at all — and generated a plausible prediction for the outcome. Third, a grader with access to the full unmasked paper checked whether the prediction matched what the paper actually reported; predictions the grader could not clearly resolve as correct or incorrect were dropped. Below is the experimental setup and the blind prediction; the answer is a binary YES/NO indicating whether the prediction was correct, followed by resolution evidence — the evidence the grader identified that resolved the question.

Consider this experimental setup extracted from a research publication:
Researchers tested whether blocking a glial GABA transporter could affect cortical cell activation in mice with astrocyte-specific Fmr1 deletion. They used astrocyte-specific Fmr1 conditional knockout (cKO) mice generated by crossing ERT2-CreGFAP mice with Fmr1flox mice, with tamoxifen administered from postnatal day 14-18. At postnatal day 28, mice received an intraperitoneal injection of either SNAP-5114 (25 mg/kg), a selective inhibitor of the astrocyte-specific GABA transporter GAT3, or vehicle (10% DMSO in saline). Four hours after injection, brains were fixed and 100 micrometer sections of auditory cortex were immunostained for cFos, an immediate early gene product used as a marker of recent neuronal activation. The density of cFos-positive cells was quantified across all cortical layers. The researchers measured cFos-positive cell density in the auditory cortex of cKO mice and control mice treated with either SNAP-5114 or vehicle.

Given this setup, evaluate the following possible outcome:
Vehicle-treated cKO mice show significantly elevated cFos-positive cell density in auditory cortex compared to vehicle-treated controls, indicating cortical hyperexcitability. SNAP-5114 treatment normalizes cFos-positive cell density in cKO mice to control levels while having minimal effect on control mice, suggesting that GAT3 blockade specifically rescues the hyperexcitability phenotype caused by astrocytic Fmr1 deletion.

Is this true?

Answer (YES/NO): YES